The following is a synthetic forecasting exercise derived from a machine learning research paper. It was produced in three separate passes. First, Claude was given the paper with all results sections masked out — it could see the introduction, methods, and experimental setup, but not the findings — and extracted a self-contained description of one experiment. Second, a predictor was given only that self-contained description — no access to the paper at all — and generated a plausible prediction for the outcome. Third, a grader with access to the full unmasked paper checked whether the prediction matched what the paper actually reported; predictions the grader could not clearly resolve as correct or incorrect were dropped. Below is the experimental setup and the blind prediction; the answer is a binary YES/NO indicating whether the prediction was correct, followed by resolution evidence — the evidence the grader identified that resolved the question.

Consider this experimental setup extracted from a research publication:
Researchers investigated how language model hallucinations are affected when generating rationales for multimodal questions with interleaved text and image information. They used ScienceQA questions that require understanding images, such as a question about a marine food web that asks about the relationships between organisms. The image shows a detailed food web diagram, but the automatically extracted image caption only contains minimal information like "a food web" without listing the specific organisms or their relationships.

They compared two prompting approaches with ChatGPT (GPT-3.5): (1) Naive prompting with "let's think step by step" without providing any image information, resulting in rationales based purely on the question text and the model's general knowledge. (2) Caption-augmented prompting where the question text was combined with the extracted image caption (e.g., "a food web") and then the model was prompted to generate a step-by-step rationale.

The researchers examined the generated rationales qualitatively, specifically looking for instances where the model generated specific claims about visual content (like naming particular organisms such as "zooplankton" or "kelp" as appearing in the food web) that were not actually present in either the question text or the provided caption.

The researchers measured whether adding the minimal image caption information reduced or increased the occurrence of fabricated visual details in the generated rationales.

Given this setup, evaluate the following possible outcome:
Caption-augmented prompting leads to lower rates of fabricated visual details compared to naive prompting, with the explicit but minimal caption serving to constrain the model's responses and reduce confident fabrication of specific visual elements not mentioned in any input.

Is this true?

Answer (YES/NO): NO